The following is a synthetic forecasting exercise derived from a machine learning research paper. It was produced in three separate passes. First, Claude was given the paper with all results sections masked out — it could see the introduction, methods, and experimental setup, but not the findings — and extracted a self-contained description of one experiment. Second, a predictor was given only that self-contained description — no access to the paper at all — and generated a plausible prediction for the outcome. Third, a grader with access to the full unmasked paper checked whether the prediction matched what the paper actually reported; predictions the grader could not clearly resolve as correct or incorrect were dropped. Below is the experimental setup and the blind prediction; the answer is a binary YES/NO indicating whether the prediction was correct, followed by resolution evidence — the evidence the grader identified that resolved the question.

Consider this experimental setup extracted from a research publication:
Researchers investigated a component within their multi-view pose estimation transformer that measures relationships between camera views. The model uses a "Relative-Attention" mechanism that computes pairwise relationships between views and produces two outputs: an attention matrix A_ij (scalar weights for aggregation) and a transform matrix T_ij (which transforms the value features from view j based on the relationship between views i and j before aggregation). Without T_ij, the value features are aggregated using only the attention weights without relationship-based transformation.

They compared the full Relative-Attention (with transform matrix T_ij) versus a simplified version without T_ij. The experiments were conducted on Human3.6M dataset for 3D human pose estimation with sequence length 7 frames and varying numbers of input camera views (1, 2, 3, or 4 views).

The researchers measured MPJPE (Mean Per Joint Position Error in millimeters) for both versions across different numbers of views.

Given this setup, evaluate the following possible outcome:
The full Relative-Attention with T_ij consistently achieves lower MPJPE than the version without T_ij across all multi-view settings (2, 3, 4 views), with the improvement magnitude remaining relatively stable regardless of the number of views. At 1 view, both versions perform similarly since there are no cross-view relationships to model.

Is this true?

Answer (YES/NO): NO